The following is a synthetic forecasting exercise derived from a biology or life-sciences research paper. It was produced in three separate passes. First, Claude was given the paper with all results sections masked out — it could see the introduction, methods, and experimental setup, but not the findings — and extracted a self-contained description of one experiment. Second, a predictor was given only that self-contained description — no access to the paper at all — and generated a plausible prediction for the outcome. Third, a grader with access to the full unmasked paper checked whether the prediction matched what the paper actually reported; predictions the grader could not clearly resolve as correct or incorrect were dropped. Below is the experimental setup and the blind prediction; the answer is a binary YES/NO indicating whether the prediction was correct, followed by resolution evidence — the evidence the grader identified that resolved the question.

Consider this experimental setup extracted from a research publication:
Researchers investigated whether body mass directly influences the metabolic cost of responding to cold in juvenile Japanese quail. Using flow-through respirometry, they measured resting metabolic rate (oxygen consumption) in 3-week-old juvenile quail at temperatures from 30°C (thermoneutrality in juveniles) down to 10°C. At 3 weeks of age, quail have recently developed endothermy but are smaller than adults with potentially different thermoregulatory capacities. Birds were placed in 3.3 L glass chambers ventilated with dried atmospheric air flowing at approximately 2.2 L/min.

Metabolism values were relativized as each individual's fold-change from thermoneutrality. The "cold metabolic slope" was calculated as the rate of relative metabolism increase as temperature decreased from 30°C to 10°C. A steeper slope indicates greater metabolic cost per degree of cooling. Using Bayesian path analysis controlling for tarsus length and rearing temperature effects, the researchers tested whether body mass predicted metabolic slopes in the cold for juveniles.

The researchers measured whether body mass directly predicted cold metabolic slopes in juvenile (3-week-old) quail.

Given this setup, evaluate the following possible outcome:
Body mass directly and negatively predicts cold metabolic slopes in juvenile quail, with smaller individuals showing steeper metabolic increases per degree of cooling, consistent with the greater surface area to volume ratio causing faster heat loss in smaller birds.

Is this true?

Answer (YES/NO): YES